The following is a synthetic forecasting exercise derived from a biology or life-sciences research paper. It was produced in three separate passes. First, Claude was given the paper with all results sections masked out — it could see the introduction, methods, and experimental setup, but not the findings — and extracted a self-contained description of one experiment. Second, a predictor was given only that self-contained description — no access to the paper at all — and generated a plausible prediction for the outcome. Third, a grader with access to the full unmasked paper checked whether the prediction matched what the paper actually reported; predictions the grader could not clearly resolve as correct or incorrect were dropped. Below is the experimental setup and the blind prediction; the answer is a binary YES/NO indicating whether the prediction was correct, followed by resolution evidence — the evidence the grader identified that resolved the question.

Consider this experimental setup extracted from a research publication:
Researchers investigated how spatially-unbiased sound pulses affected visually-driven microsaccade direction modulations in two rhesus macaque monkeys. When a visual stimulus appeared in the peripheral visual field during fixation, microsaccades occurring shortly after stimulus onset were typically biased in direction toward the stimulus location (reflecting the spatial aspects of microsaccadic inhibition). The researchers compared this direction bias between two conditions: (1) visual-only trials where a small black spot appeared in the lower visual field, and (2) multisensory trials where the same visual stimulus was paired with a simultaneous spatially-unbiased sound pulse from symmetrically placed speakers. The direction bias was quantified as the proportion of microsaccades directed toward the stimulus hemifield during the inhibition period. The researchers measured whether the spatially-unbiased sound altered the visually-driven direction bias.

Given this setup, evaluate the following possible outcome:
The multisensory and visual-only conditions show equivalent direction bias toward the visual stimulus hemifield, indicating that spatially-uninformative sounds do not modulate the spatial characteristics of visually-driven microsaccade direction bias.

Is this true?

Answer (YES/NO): NO